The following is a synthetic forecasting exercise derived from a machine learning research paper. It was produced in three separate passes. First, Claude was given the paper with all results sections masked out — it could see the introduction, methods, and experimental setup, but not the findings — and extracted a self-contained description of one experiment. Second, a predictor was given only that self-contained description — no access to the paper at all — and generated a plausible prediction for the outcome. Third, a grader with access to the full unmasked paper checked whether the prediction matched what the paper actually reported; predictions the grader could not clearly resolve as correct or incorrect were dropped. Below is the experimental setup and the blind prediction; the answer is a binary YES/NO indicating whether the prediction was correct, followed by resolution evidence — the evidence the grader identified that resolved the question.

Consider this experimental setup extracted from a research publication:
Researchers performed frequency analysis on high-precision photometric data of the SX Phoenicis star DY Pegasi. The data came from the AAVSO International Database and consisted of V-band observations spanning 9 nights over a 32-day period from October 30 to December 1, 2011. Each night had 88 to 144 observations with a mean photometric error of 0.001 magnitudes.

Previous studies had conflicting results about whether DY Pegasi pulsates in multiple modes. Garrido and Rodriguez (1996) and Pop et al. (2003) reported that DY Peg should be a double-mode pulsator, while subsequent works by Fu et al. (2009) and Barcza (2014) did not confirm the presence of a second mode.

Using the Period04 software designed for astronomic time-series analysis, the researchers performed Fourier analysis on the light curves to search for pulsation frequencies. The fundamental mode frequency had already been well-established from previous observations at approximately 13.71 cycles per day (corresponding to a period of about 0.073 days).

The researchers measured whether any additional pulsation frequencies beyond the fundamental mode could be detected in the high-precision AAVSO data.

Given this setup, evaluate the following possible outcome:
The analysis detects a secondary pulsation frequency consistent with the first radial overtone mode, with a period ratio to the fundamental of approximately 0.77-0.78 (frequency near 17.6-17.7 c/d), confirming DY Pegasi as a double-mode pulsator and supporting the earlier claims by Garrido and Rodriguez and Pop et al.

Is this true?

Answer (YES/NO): YES